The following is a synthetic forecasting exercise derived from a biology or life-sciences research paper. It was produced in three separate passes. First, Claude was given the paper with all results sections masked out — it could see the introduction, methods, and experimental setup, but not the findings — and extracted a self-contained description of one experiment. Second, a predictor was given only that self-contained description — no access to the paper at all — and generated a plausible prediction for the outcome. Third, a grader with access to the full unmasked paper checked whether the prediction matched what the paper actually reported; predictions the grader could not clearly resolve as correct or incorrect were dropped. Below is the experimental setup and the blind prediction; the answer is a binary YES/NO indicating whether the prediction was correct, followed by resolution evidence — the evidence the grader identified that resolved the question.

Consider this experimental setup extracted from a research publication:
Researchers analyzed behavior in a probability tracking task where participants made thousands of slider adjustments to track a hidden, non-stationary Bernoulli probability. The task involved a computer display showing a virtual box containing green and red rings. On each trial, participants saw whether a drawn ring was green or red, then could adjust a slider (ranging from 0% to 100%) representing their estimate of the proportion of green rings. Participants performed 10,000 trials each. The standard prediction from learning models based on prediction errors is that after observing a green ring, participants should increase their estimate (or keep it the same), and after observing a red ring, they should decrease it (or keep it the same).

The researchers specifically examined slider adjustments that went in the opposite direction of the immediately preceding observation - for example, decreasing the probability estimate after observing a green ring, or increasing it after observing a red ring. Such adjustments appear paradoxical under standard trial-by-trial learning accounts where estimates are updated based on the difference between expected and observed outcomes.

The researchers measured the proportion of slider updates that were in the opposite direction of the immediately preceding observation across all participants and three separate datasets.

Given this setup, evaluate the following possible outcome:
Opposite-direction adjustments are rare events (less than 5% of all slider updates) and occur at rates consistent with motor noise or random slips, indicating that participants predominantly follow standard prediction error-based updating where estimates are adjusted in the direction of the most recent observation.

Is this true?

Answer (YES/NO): NO